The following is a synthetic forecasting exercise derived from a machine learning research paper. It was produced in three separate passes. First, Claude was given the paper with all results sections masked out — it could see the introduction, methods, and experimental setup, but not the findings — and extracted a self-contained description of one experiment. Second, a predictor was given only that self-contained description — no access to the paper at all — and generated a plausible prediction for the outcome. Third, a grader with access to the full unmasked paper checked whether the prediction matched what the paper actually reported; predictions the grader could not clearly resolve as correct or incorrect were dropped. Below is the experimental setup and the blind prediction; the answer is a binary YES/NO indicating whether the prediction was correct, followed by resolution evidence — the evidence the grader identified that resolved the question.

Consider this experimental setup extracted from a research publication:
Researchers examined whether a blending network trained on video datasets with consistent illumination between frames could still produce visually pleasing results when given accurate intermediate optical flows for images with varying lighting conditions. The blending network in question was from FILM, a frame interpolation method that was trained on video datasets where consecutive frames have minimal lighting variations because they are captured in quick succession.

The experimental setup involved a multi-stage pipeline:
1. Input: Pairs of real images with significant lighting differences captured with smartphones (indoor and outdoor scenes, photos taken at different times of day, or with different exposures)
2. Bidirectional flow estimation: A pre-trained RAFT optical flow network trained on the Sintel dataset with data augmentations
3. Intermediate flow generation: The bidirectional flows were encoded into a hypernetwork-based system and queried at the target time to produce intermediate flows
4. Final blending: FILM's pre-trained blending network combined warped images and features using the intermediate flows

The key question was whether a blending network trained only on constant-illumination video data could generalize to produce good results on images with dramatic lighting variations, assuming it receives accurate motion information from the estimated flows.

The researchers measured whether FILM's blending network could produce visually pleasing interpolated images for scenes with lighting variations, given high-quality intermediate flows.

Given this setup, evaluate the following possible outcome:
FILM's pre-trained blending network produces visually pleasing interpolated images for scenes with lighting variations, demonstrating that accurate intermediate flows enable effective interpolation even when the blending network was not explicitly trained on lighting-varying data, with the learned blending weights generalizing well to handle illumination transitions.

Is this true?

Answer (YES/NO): YES